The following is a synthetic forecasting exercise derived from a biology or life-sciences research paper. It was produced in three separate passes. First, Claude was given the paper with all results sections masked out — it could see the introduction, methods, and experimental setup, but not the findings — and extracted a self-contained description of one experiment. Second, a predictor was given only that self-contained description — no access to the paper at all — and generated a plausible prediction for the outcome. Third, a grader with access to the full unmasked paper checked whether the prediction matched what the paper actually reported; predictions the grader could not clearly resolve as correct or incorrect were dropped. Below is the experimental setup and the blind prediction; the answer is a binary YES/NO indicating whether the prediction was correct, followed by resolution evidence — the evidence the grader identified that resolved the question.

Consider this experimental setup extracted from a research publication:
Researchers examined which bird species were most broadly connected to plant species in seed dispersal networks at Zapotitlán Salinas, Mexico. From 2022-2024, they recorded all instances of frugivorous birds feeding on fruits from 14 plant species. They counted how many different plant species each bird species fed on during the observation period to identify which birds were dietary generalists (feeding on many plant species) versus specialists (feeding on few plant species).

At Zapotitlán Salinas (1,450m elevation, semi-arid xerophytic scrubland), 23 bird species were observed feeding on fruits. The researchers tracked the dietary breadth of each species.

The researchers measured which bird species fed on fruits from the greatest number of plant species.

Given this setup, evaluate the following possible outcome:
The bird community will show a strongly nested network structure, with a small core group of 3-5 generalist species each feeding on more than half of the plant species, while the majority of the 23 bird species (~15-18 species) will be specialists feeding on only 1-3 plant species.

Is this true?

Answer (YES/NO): NO